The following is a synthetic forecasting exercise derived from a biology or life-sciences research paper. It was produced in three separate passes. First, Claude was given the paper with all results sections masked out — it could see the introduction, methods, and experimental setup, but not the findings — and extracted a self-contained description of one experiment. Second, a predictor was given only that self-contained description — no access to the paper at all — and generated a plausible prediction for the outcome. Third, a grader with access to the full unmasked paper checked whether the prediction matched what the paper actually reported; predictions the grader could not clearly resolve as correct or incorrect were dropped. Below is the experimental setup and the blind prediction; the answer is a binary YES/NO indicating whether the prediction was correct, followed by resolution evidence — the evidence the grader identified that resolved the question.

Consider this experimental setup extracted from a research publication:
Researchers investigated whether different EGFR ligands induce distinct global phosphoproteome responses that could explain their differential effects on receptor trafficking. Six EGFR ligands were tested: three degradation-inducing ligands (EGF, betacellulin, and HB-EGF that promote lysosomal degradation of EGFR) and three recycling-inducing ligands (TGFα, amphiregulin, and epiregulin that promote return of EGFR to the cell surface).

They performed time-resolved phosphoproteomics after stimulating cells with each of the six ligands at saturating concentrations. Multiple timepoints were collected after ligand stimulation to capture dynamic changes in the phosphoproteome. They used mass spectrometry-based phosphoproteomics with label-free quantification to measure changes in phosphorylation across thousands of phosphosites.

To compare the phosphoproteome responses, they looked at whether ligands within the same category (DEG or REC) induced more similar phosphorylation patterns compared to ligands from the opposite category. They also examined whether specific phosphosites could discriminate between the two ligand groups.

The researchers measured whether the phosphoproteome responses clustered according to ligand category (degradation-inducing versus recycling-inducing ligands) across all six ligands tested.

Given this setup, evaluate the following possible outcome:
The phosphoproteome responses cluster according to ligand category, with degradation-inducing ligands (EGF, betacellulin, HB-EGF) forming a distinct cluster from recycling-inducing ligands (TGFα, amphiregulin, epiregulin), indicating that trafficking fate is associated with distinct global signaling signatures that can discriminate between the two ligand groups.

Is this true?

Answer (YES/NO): NO